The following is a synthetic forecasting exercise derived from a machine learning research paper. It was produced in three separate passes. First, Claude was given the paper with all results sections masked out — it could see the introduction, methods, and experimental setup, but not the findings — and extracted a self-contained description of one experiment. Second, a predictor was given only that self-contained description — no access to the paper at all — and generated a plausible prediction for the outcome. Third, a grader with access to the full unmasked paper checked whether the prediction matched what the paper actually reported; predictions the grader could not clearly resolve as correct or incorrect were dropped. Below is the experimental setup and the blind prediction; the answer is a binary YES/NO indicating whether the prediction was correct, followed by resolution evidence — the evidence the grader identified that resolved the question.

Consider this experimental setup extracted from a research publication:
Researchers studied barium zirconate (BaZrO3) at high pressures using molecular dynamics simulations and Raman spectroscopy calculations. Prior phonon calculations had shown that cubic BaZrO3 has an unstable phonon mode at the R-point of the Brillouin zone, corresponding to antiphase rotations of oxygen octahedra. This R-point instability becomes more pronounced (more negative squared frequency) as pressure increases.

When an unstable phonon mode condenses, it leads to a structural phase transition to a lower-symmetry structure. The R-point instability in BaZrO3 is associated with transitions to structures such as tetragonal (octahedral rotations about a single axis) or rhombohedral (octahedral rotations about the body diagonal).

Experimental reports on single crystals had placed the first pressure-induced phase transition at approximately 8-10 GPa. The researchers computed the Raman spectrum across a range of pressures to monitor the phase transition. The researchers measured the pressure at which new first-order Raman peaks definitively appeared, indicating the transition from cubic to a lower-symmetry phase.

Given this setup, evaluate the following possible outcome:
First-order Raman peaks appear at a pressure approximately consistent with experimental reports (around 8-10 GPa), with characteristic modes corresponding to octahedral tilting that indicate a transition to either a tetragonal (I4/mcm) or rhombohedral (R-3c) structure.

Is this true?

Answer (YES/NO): NO